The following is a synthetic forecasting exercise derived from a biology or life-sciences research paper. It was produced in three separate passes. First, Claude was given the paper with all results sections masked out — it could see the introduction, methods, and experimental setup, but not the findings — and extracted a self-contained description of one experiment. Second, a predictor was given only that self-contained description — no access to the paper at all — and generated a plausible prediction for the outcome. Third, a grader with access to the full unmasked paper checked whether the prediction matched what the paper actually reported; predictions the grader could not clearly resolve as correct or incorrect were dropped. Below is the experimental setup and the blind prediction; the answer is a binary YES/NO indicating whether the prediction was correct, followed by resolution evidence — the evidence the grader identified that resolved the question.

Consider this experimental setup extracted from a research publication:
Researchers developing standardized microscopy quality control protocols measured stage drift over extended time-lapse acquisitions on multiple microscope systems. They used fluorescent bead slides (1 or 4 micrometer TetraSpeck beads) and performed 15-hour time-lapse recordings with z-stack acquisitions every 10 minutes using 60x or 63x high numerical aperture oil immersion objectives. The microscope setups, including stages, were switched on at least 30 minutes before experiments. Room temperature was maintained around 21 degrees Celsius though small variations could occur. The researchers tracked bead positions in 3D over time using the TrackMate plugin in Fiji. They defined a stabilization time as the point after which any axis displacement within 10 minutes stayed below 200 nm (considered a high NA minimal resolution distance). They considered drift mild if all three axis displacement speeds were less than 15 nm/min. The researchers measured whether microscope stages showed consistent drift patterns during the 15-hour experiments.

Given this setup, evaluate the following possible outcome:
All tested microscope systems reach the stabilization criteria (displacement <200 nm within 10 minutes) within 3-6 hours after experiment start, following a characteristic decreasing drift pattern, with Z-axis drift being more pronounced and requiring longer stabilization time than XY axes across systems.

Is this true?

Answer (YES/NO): NO